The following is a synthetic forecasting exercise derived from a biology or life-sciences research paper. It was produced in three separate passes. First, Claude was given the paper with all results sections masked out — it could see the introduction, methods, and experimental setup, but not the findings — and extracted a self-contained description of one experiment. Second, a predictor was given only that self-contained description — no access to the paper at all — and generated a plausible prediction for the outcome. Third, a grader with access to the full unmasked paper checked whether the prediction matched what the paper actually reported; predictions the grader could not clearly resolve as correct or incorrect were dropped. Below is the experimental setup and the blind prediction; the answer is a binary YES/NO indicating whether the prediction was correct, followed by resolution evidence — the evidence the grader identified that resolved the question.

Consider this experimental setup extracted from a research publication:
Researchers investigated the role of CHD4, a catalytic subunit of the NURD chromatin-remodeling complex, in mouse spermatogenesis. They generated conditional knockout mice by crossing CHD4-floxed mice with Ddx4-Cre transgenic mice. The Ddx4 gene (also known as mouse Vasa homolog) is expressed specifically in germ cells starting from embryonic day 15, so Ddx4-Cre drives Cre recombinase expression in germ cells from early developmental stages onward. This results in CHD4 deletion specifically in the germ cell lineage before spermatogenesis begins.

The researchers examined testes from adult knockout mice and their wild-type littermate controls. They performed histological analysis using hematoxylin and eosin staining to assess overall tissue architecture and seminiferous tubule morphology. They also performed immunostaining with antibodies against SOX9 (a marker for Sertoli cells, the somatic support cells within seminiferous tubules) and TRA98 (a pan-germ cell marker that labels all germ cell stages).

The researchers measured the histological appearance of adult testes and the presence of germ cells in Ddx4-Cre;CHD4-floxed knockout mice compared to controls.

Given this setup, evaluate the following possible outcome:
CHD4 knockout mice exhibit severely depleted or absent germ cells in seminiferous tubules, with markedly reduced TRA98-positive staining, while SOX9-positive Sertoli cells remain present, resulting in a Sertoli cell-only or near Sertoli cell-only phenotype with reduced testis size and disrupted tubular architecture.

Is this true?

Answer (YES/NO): YES